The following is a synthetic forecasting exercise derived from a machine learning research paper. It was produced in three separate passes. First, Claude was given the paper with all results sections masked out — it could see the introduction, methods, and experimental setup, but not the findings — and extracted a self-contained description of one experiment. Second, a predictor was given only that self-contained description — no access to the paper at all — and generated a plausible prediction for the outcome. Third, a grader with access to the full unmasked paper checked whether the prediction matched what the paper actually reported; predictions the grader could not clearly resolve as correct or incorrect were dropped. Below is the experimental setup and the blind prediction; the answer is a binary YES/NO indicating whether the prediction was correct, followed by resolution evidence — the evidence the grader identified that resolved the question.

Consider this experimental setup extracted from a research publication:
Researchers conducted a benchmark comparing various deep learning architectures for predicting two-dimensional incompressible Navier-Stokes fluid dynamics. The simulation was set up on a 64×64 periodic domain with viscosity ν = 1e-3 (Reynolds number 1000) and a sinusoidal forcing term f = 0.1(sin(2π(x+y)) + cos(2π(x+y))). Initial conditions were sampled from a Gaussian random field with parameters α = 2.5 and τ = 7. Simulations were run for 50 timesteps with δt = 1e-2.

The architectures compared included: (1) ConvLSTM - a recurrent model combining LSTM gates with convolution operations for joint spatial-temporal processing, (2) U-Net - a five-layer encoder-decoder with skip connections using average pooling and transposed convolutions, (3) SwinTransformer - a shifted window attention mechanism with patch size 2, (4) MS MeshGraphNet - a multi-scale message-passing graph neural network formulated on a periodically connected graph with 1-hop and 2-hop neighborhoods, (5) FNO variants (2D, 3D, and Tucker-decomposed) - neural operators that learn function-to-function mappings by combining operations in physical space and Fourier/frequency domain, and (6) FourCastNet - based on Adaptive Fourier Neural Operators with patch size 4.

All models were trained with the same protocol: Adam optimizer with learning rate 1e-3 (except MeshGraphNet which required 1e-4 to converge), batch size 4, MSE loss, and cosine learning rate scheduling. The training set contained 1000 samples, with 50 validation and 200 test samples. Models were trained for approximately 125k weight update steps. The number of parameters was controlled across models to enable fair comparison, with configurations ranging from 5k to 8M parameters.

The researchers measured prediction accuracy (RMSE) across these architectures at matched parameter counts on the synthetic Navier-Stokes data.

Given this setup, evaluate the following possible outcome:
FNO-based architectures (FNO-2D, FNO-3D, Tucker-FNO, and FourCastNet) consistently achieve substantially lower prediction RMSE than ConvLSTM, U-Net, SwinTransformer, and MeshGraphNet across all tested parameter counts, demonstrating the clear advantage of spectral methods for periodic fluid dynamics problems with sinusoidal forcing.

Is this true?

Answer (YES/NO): NO